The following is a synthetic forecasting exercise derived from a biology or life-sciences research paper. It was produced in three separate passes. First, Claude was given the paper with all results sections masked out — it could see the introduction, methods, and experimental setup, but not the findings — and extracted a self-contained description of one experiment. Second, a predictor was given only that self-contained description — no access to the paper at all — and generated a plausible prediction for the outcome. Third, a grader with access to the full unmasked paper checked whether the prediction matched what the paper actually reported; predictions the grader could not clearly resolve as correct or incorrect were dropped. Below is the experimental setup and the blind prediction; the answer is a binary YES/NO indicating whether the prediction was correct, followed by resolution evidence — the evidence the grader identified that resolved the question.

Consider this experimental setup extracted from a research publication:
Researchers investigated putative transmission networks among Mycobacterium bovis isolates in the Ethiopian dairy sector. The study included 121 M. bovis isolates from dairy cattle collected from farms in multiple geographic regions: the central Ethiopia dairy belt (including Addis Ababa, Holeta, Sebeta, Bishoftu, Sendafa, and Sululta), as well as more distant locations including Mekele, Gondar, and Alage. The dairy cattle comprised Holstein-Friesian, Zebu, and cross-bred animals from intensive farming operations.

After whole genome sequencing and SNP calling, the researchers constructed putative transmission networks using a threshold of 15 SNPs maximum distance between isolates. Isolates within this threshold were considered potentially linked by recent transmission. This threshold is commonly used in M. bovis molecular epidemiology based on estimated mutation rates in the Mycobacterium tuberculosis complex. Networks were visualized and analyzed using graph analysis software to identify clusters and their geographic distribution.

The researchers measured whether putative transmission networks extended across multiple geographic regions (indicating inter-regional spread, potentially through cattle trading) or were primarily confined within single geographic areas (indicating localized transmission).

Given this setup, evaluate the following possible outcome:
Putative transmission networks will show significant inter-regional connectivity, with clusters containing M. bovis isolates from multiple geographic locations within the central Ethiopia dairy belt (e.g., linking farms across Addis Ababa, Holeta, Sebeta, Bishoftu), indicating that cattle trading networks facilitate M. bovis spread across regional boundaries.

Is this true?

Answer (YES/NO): YES